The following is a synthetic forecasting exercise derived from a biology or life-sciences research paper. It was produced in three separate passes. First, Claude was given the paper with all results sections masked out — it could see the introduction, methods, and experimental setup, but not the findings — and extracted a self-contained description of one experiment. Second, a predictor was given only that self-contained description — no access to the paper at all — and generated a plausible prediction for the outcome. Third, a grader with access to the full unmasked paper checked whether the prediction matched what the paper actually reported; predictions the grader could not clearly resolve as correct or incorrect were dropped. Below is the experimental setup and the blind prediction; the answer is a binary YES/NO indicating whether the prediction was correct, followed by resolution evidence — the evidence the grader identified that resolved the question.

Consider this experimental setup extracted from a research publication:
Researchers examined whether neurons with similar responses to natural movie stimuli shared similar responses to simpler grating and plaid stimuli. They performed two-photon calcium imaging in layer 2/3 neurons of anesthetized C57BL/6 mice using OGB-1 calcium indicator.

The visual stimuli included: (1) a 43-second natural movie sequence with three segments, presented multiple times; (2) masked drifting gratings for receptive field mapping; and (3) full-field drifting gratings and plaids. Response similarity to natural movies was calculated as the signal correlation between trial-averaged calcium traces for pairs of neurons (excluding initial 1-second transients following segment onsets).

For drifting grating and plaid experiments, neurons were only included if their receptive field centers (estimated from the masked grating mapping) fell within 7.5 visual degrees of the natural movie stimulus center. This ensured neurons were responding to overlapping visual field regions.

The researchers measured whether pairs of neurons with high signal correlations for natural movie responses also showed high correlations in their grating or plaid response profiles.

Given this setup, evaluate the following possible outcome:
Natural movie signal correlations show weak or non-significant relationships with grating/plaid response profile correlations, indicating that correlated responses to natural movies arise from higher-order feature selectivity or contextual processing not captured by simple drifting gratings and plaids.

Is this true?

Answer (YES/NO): YES